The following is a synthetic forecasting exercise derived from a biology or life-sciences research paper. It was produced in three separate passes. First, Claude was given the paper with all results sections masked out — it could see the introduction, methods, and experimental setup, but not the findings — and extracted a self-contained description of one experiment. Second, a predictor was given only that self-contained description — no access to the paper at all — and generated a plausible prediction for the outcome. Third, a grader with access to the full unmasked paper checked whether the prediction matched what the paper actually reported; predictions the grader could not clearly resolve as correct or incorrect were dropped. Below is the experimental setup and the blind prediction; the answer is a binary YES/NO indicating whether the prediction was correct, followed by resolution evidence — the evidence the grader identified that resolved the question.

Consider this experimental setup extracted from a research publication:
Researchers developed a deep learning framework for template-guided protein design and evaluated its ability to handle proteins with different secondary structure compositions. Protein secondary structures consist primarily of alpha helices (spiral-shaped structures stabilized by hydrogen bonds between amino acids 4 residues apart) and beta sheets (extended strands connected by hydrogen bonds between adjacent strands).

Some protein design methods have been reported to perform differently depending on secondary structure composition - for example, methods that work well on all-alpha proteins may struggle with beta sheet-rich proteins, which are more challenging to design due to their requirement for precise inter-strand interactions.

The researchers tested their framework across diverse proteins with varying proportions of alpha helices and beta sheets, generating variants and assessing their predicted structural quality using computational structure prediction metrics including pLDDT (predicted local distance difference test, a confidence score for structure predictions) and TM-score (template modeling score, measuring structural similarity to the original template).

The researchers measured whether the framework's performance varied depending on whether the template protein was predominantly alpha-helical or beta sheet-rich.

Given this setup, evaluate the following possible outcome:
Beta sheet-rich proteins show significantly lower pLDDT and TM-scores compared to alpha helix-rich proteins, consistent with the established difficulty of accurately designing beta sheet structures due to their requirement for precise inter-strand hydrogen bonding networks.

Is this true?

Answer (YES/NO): NO